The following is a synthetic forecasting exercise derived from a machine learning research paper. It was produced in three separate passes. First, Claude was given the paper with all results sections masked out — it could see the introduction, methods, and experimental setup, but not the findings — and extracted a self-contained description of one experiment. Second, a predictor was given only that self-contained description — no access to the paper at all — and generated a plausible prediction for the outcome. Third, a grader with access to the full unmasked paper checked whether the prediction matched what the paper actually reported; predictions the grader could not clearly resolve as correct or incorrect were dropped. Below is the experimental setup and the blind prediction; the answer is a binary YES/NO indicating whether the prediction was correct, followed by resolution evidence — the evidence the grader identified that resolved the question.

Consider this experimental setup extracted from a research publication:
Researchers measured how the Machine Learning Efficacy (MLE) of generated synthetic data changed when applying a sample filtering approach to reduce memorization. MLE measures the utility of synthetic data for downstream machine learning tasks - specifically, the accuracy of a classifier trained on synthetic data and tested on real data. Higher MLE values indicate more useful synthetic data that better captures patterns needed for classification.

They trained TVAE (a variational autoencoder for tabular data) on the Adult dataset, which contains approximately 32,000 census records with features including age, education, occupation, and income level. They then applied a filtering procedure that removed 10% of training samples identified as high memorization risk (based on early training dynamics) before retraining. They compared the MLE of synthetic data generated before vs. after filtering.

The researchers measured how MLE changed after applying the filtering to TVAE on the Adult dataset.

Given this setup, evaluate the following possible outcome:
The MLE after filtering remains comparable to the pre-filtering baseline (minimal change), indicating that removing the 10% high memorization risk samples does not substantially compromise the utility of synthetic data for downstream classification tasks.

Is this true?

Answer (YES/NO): YES